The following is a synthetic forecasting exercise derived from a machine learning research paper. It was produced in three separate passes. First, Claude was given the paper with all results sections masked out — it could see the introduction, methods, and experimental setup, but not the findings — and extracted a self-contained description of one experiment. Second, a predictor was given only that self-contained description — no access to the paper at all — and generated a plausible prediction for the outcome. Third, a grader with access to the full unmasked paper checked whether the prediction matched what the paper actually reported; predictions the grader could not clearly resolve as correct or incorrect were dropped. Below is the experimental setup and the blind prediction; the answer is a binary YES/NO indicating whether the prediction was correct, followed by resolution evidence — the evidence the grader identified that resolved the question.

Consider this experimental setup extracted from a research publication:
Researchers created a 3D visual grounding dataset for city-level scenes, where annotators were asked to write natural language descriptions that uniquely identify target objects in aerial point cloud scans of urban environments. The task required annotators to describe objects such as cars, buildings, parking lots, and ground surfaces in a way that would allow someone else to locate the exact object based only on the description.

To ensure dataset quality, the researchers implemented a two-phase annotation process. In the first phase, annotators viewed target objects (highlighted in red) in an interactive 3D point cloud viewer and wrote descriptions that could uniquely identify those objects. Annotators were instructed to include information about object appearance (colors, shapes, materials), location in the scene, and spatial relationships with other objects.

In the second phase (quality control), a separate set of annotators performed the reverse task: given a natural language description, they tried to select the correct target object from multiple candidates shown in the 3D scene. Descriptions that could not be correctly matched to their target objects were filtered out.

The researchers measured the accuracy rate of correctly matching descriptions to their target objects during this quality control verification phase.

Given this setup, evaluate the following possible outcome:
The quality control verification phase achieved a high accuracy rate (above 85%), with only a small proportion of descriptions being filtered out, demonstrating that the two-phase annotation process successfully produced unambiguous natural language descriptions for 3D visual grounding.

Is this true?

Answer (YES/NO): YES